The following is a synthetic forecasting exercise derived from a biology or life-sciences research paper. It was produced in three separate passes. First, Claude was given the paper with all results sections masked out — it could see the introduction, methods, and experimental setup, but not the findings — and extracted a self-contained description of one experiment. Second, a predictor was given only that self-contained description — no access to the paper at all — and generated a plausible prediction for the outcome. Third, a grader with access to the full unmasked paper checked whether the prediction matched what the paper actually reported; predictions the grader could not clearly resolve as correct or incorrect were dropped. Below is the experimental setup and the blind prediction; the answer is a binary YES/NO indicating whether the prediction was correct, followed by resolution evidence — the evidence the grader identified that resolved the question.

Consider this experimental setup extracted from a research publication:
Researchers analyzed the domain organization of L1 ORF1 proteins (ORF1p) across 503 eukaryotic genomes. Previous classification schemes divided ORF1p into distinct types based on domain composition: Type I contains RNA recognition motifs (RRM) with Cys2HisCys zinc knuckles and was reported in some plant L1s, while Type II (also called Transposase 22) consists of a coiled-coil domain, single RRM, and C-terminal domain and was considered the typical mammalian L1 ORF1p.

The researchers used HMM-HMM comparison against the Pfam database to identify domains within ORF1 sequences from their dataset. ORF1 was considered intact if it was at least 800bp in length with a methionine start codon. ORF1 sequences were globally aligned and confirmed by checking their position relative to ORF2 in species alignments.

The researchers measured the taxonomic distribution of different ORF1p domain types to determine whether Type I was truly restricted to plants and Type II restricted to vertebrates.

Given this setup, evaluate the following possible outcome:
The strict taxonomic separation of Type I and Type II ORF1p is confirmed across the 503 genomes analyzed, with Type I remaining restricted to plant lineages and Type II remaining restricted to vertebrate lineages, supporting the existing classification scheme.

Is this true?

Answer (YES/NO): NO